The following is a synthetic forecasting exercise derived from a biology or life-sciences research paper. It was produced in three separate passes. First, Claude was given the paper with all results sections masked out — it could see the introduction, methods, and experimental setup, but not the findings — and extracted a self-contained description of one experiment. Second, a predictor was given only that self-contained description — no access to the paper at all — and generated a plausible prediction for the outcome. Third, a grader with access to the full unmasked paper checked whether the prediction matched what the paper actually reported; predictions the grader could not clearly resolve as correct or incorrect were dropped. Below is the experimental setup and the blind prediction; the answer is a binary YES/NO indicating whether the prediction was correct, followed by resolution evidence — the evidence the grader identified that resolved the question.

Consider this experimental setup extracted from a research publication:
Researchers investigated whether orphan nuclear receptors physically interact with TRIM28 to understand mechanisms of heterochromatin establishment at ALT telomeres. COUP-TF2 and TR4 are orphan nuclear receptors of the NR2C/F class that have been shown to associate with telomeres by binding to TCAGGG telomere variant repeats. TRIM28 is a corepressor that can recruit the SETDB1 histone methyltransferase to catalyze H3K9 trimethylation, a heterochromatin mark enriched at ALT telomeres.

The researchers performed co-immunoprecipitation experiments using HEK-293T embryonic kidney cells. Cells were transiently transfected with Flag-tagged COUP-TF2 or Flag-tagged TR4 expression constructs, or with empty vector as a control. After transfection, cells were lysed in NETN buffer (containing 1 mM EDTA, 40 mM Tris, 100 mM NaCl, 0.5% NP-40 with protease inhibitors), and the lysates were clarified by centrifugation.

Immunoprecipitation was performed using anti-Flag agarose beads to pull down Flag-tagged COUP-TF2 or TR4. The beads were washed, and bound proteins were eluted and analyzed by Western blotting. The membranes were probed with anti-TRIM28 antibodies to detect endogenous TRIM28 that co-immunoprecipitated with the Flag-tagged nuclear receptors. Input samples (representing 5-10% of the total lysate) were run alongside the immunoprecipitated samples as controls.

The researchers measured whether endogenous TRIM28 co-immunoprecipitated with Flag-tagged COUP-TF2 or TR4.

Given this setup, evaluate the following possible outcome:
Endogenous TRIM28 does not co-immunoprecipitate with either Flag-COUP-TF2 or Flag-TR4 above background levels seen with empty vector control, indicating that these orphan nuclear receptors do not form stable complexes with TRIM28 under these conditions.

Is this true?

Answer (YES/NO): NO